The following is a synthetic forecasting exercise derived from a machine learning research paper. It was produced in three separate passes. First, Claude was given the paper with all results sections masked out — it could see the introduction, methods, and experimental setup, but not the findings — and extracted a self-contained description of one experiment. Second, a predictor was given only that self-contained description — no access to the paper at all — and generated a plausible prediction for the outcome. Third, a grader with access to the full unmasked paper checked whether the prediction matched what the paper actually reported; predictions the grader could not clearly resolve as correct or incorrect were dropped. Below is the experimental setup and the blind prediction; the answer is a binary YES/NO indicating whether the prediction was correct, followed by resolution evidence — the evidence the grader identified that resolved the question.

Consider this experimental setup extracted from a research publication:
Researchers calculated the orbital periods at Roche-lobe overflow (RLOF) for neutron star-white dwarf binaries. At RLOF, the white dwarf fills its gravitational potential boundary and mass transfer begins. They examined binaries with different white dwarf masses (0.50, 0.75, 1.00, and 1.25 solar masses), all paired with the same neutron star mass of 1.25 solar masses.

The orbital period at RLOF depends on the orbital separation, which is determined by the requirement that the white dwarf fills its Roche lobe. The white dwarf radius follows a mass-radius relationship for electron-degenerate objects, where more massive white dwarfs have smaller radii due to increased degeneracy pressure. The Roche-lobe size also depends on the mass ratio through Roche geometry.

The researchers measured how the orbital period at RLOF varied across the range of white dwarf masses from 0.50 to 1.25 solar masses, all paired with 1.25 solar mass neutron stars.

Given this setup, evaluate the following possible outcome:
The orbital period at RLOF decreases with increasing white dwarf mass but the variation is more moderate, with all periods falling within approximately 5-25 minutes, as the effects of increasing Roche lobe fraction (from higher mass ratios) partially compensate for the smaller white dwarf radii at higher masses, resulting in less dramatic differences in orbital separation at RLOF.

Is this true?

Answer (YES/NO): NO